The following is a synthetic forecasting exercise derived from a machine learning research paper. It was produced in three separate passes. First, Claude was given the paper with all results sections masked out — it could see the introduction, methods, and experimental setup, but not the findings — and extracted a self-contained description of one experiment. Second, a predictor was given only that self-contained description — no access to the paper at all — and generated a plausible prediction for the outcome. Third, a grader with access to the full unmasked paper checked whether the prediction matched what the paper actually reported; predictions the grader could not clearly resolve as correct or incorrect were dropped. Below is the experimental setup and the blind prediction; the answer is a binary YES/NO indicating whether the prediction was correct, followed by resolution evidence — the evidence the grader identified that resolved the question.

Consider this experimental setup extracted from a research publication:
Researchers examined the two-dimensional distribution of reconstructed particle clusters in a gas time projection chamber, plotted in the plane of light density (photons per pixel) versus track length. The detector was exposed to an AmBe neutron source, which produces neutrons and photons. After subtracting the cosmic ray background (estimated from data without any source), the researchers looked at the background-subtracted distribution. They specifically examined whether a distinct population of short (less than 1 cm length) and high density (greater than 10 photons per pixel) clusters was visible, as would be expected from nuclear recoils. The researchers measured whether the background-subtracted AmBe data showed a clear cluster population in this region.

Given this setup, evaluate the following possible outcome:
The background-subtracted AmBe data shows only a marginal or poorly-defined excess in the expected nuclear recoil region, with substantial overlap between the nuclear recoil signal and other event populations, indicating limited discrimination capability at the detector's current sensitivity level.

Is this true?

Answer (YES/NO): NO